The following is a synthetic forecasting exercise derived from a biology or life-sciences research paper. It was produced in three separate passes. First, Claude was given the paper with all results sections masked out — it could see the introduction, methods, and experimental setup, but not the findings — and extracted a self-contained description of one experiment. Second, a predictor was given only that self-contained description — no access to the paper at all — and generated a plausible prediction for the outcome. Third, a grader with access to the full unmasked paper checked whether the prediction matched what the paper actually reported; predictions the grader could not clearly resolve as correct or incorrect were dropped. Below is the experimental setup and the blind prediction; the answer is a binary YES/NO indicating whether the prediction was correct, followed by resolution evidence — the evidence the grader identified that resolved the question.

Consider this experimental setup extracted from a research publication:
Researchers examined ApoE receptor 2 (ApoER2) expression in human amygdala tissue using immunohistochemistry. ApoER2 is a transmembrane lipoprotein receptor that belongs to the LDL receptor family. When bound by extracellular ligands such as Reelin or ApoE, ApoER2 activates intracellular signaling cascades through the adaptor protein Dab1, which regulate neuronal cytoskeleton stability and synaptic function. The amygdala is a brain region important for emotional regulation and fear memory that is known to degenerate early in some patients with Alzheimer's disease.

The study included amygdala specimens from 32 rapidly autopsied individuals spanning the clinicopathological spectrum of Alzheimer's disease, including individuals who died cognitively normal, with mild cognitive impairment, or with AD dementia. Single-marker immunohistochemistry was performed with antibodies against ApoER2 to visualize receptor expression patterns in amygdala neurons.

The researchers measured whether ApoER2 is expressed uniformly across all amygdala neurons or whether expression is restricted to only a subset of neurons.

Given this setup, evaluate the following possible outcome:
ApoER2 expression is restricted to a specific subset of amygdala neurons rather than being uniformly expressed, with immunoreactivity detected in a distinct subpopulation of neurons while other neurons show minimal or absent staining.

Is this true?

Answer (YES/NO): YES